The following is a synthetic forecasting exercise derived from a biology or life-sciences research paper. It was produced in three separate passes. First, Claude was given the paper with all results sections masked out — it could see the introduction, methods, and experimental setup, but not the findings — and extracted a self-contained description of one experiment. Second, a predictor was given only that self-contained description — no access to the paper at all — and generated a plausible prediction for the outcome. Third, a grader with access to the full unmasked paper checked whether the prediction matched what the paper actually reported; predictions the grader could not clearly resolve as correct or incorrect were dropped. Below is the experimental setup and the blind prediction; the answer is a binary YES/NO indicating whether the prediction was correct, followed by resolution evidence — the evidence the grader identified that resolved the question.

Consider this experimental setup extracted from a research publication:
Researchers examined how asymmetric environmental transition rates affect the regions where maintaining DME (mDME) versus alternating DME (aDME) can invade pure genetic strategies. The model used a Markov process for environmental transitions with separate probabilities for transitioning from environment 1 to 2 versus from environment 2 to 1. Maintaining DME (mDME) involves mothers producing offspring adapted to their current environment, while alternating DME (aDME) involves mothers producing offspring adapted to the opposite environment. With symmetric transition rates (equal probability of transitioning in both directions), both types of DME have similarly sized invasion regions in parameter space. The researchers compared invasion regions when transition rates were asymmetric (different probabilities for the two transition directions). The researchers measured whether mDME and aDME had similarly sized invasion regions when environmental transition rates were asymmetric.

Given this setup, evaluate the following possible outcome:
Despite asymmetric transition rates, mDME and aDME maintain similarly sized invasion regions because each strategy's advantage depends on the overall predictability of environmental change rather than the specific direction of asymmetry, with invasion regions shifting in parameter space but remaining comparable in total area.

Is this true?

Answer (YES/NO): NO